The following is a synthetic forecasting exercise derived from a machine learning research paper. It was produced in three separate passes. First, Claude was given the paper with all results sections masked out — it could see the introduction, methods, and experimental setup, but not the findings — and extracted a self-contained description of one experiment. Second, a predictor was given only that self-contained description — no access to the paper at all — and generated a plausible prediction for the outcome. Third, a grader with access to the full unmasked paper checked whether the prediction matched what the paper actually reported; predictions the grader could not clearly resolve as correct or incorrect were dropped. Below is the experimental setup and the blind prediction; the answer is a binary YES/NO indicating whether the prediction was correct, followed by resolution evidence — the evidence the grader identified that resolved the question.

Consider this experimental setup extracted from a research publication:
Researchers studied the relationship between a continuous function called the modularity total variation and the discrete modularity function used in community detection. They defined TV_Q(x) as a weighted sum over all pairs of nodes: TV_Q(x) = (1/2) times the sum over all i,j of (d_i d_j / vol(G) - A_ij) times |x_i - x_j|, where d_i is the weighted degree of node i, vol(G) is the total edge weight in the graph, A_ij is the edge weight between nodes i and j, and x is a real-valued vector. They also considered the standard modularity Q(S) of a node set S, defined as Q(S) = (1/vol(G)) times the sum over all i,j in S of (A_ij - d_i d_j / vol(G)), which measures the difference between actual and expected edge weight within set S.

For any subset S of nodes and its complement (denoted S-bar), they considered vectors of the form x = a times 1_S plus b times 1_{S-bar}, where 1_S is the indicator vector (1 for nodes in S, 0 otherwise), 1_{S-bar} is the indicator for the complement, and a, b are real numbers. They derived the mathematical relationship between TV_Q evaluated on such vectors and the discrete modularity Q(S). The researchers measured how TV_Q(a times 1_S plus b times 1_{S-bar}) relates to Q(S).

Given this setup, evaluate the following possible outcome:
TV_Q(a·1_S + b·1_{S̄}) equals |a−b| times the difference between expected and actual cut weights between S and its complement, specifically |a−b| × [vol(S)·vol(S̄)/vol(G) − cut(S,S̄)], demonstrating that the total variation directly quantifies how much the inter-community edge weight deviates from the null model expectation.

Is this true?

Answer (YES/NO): YES